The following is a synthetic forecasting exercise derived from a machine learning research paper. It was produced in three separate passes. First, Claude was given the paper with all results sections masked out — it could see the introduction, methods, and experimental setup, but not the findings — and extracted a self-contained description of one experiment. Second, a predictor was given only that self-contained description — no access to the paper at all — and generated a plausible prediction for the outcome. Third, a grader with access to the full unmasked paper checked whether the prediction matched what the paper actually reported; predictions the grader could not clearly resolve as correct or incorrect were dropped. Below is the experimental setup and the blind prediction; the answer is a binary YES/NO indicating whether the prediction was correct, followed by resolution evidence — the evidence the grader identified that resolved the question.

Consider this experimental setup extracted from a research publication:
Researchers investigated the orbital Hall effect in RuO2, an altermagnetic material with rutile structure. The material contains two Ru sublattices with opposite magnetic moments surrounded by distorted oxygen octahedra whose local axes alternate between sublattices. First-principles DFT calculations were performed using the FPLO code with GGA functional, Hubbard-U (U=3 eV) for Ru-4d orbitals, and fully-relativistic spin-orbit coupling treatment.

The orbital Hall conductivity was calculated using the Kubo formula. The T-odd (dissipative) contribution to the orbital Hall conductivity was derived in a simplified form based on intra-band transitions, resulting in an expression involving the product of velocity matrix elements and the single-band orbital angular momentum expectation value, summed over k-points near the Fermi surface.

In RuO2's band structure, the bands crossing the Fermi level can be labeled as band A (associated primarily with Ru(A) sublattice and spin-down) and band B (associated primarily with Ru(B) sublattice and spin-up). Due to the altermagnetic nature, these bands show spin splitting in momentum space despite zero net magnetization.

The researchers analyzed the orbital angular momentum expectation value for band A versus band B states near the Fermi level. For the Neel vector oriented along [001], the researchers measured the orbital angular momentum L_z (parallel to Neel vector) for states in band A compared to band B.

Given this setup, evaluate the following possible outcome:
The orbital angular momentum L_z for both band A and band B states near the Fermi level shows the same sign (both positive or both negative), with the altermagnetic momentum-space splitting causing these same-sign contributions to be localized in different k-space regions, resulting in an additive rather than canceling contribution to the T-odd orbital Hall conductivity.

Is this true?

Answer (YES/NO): NO